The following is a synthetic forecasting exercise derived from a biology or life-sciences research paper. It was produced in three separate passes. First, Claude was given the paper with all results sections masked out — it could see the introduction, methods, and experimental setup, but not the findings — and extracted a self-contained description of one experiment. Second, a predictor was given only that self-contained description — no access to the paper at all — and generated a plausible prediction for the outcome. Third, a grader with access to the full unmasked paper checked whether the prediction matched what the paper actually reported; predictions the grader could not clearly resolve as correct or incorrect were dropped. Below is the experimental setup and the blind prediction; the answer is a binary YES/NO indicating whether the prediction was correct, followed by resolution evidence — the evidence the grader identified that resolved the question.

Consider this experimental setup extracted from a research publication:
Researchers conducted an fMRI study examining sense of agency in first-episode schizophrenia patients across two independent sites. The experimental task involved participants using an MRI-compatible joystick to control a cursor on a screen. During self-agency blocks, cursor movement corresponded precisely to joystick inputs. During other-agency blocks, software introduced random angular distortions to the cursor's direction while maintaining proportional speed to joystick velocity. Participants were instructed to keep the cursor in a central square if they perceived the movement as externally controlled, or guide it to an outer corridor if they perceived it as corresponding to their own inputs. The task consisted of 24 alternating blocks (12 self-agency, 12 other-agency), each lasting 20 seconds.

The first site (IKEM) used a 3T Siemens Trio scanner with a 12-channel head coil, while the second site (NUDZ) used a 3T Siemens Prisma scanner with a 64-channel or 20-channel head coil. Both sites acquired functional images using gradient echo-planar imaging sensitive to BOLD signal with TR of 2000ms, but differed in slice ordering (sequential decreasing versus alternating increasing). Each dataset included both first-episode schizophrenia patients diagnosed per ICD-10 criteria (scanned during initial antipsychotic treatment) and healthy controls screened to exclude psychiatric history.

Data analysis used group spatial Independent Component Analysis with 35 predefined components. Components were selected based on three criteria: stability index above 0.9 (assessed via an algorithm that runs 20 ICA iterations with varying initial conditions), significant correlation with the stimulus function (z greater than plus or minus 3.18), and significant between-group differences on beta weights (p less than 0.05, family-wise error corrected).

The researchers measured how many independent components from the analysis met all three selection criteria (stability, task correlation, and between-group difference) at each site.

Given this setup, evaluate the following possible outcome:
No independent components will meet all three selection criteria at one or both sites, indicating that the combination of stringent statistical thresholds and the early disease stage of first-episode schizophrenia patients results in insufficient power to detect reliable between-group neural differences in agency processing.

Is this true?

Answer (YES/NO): NO